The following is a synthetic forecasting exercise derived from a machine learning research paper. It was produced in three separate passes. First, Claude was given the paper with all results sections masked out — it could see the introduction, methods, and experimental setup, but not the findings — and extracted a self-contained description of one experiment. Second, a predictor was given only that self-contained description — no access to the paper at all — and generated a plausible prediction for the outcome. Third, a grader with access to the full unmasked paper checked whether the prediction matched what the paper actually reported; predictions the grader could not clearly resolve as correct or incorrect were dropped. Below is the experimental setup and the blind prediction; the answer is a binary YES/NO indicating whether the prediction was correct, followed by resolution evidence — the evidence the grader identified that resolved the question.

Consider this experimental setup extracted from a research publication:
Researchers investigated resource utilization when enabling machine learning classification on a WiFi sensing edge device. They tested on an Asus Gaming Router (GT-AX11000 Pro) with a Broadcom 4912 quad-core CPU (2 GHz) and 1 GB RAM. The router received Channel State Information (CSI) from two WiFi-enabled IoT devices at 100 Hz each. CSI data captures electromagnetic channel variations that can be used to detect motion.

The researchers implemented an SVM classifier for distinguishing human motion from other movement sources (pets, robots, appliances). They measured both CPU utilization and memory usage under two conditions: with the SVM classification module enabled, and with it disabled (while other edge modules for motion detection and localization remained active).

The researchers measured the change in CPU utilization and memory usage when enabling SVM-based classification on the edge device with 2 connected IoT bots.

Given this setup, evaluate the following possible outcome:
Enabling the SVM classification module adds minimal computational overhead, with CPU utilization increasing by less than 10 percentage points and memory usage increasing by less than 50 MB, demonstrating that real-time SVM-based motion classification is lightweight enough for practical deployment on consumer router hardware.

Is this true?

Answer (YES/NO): NO